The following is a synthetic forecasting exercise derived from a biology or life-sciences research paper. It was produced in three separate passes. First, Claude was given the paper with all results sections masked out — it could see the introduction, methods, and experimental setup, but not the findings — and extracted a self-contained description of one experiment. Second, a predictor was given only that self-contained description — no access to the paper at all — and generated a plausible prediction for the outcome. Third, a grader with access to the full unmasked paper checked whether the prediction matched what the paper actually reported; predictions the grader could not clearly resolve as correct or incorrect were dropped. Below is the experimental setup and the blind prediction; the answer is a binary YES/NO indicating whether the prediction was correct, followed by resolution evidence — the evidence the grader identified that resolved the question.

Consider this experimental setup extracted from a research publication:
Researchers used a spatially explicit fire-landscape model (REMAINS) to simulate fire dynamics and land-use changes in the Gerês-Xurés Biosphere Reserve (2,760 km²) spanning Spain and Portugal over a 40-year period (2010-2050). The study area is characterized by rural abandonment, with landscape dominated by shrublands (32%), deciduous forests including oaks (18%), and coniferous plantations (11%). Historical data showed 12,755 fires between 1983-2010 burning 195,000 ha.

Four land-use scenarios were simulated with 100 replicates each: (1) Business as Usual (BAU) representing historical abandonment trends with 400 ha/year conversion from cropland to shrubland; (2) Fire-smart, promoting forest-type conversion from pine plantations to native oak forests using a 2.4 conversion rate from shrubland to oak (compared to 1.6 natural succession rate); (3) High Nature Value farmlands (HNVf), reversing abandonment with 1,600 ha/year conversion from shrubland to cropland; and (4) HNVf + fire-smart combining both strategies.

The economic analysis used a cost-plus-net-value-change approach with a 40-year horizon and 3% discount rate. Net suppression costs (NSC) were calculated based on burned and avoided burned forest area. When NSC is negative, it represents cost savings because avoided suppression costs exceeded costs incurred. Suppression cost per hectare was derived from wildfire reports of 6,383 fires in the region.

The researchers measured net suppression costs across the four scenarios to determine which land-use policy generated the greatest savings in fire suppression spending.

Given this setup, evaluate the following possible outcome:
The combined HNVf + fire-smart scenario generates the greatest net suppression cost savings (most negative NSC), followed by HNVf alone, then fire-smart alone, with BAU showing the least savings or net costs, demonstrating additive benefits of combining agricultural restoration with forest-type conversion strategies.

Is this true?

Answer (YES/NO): NO